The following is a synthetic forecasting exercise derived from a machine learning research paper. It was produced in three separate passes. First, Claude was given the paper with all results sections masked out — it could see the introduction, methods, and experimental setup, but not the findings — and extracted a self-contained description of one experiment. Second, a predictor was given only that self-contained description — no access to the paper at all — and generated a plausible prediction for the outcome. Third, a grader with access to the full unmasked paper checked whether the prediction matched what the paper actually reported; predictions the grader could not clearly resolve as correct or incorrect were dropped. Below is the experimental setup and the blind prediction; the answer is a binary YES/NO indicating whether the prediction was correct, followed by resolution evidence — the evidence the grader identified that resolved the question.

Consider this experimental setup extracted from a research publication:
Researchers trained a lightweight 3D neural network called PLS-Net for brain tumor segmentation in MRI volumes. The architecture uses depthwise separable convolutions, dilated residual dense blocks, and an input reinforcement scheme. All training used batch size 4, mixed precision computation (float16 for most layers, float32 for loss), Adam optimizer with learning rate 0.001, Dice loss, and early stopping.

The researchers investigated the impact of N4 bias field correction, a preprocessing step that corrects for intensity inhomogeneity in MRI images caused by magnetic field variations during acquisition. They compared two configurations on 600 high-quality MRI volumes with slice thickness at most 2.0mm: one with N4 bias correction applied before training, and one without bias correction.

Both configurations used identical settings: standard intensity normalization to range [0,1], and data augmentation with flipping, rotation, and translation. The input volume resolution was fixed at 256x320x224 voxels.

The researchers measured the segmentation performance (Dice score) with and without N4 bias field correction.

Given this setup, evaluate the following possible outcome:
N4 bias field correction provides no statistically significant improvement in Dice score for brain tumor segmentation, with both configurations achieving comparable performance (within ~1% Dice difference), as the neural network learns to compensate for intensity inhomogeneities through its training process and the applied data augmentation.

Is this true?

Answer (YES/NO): YES